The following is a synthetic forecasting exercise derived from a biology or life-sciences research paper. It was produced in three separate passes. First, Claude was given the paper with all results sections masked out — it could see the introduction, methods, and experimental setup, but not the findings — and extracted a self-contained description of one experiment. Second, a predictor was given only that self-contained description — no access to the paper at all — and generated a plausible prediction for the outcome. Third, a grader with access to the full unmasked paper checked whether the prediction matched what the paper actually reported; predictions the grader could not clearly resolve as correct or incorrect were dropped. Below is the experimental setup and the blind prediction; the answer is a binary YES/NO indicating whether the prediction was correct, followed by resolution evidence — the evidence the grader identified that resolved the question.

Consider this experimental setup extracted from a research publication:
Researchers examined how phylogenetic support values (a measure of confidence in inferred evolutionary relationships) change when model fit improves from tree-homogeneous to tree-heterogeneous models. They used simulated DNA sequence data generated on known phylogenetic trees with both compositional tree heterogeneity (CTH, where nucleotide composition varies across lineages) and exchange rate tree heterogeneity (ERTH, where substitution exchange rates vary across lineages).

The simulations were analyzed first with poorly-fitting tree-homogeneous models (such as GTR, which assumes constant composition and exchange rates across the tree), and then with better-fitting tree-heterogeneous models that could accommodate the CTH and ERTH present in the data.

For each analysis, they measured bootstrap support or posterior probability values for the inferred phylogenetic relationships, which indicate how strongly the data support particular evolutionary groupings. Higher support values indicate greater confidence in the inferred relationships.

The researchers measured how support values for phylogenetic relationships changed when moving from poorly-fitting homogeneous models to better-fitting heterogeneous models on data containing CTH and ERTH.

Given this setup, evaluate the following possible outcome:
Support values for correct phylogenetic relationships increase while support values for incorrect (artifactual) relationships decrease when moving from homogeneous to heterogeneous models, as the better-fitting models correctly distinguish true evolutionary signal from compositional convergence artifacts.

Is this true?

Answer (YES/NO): NO